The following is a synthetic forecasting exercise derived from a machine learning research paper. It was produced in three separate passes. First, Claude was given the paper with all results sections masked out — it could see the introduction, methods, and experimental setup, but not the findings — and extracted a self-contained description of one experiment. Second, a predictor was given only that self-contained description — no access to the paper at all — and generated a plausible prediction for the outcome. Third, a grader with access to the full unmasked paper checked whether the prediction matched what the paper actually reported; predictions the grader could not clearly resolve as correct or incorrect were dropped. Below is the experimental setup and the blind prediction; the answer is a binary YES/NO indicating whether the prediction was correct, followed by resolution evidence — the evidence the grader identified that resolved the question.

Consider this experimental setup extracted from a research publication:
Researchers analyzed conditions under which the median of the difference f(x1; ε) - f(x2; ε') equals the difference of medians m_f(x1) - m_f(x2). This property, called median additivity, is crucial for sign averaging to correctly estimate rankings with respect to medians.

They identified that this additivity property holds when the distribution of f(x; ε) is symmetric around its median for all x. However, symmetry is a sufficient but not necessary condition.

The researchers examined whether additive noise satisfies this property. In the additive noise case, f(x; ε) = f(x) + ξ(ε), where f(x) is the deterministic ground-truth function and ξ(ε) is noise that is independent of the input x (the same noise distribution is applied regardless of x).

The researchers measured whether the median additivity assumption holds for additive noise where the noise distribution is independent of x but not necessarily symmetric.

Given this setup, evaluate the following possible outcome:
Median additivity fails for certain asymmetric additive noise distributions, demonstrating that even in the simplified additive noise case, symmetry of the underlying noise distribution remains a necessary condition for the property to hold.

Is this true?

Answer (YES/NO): NO